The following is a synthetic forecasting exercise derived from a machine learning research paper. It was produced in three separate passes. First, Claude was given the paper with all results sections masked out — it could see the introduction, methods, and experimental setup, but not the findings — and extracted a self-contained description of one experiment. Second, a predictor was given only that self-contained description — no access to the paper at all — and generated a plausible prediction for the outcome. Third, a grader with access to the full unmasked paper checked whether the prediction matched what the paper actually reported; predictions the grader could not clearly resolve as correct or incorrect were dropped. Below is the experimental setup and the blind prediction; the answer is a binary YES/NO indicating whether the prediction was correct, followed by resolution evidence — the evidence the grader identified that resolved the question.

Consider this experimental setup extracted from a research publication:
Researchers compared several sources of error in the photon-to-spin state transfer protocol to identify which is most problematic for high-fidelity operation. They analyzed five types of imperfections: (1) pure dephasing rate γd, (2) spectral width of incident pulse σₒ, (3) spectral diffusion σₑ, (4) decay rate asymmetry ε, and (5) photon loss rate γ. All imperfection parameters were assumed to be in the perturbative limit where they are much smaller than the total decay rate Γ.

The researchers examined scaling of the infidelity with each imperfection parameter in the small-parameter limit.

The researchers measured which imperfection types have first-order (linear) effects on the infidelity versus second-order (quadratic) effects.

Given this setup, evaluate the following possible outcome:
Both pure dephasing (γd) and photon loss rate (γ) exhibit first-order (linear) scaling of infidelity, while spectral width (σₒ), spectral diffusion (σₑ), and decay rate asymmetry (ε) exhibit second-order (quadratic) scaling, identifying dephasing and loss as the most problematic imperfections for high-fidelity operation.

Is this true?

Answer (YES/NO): NO